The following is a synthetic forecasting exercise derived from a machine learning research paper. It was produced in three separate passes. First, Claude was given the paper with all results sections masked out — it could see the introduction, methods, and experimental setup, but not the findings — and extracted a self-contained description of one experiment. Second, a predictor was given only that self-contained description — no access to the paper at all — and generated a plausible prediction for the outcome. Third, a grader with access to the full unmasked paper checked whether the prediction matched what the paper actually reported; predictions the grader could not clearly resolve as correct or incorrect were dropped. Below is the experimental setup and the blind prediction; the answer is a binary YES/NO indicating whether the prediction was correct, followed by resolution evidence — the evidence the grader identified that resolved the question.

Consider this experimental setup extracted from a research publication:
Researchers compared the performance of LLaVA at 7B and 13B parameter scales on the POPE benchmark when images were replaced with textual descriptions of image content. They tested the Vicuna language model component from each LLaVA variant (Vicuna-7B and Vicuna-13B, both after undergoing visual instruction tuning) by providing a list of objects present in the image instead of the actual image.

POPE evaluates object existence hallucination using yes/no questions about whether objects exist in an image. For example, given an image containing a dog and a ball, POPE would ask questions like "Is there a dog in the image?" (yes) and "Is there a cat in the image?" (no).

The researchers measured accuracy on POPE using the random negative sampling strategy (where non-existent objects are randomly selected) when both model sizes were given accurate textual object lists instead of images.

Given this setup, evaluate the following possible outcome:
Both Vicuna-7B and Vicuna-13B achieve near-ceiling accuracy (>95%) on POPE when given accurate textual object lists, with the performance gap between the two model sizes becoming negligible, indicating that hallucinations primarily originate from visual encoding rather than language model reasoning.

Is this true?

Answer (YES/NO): YES